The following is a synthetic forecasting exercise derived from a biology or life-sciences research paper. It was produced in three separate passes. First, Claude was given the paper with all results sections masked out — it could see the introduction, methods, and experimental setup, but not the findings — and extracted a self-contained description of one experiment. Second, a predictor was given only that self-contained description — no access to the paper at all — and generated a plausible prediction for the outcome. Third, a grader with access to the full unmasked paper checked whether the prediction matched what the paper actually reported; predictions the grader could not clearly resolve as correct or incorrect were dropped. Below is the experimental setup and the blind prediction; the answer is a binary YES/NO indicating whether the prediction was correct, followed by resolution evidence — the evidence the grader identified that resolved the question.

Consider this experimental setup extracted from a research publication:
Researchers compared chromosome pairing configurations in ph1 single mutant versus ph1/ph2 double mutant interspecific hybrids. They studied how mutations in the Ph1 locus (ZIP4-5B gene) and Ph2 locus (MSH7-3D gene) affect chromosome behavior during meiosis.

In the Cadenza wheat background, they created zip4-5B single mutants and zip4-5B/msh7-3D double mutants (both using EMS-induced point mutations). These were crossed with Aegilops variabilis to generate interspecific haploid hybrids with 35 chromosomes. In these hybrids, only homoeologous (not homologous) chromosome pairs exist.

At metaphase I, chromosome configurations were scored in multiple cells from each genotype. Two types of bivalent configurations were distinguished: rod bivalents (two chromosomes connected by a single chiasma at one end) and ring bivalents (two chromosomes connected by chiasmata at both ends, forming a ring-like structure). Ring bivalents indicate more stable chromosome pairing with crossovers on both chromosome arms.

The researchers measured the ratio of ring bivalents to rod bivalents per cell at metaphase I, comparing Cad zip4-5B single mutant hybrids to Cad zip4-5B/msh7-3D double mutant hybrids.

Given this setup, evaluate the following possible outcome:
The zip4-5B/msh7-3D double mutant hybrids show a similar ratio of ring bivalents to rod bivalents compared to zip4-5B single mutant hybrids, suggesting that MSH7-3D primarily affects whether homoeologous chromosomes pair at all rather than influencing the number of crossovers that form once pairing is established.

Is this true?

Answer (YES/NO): NO